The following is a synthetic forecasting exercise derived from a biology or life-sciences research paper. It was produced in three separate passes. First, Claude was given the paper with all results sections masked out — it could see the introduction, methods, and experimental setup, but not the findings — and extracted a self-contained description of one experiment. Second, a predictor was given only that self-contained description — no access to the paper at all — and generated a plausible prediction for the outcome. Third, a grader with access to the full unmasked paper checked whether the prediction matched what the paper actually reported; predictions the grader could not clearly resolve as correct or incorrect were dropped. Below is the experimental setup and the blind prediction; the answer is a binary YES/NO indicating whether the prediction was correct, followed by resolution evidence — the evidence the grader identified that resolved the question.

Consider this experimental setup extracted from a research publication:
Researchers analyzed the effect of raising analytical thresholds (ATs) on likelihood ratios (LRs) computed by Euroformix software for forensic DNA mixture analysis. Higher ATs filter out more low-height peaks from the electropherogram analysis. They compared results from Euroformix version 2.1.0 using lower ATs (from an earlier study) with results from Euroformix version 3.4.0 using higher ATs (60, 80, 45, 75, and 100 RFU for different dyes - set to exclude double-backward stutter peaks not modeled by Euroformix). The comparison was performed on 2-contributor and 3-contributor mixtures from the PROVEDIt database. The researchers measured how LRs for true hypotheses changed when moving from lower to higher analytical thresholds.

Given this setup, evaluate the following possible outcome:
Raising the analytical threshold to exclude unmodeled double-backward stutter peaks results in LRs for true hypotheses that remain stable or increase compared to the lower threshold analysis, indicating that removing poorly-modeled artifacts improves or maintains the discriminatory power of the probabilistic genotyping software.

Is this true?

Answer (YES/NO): NO